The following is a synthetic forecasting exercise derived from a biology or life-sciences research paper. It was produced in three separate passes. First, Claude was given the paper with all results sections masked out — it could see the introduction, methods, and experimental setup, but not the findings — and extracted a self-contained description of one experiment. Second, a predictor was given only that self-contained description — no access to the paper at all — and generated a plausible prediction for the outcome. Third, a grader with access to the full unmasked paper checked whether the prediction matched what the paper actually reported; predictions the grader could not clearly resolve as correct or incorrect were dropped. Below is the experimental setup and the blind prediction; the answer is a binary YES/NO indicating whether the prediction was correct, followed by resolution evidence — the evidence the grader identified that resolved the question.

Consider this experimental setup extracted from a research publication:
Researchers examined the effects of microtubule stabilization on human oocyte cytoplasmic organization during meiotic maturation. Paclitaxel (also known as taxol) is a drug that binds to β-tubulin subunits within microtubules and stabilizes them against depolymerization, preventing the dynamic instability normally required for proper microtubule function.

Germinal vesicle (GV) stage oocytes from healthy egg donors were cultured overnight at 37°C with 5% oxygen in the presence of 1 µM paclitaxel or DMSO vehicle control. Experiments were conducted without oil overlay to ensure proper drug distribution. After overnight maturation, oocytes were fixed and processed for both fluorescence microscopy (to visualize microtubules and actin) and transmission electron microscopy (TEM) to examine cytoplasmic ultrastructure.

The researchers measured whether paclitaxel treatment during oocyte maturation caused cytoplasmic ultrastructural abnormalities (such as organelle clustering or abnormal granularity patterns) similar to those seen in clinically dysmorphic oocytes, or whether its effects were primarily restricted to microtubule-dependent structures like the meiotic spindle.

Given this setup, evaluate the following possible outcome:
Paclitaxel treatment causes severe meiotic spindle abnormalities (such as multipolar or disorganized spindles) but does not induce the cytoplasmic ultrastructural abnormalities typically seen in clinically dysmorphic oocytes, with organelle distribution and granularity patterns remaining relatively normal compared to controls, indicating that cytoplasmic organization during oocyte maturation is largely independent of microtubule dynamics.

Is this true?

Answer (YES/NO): YES